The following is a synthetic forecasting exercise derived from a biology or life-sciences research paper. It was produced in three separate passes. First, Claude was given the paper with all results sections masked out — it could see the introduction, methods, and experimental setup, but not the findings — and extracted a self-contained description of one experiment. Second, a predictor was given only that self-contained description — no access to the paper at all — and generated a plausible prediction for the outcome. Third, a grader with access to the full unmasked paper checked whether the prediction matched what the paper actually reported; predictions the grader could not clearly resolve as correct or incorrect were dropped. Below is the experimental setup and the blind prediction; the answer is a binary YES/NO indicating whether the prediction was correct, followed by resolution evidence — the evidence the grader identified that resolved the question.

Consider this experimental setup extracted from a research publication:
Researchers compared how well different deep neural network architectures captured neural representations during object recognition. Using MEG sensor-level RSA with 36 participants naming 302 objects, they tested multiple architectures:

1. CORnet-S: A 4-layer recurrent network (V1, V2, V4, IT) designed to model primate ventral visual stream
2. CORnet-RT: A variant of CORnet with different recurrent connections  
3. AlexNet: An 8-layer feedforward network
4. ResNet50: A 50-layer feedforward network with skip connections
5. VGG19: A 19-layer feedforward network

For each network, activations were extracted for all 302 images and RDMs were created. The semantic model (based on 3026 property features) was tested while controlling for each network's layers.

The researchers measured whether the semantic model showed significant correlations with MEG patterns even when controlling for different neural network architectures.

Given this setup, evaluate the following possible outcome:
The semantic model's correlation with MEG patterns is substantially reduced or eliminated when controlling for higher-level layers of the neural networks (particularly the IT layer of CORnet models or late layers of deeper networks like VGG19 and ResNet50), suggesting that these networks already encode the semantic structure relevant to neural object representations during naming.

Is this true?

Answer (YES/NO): NO